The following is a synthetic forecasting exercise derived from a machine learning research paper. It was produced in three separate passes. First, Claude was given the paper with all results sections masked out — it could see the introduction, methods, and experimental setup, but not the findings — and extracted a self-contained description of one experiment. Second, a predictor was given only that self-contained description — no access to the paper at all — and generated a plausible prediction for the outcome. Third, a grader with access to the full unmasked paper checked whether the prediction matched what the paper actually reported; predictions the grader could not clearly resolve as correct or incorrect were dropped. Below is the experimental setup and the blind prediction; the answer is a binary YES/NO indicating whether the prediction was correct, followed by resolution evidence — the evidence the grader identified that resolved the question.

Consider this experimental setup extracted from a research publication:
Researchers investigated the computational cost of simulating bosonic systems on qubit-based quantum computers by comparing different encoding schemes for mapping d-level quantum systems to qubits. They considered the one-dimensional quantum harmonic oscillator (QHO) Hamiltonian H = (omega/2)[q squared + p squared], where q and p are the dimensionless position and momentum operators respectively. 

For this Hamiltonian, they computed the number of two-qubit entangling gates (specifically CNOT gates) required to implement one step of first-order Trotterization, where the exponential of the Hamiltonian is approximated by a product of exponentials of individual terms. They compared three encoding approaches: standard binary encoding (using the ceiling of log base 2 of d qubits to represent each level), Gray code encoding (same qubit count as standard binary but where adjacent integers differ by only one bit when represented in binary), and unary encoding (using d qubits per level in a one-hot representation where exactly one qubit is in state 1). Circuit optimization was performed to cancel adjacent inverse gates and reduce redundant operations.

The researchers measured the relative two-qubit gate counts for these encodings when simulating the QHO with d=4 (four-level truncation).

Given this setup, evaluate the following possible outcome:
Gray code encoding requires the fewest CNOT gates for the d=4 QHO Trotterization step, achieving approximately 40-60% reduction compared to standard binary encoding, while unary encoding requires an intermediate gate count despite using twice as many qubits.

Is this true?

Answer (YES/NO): NO